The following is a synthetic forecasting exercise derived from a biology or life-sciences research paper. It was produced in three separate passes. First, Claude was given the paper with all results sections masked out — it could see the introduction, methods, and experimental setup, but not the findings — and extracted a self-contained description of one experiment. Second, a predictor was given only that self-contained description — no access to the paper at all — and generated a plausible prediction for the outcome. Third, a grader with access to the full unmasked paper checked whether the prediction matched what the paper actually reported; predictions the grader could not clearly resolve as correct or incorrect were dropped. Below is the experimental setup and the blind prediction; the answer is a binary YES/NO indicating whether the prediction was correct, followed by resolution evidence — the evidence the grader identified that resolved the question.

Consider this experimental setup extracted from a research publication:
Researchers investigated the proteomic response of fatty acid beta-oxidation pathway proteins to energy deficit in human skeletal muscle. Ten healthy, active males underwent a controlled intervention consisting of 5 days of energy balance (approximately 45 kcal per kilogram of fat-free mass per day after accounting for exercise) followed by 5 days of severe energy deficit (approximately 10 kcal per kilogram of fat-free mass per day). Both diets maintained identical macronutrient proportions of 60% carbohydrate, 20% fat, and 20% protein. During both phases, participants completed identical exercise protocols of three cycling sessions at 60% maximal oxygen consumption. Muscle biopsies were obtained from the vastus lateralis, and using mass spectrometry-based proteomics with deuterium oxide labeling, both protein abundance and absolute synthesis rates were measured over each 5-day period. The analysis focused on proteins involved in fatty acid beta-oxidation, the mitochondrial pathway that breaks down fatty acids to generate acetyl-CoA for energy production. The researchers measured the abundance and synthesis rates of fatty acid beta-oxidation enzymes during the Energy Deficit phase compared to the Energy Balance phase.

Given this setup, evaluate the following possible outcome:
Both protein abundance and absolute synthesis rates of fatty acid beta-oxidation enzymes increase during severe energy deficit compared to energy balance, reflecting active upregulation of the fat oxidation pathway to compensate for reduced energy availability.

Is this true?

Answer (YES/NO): YES